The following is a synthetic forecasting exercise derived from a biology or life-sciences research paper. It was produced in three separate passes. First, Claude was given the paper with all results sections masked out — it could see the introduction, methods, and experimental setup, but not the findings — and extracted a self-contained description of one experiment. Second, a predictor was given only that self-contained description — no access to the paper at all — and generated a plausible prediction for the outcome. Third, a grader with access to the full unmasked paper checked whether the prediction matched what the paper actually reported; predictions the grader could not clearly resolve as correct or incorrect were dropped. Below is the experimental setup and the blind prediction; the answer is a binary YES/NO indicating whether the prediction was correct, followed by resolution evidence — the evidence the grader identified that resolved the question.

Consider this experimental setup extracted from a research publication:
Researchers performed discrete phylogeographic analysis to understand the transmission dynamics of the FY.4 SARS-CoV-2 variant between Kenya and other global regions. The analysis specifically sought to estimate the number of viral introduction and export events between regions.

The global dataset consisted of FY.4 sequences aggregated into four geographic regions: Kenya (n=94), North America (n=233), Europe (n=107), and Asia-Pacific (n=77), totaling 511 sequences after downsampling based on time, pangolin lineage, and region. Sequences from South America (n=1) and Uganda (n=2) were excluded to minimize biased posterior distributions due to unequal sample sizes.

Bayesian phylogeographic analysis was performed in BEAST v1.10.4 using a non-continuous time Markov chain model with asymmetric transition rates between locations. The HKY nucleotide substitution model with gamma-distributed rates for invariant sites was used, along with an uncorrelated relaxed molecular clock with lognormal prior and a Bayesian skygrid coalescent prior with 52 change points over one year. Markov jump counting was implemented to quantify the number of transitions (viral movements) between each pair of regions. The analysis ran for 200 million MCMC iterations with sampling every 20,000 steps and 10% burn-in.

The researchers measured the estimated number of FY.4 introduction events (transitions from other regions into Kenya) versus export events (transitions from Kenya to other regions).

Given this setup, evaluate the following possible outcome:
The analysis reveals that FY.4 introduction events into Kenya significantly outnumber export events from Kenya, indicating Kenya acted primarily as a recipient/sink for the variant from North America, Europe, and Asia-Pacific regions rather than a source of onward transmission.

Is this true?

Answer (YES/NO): NO